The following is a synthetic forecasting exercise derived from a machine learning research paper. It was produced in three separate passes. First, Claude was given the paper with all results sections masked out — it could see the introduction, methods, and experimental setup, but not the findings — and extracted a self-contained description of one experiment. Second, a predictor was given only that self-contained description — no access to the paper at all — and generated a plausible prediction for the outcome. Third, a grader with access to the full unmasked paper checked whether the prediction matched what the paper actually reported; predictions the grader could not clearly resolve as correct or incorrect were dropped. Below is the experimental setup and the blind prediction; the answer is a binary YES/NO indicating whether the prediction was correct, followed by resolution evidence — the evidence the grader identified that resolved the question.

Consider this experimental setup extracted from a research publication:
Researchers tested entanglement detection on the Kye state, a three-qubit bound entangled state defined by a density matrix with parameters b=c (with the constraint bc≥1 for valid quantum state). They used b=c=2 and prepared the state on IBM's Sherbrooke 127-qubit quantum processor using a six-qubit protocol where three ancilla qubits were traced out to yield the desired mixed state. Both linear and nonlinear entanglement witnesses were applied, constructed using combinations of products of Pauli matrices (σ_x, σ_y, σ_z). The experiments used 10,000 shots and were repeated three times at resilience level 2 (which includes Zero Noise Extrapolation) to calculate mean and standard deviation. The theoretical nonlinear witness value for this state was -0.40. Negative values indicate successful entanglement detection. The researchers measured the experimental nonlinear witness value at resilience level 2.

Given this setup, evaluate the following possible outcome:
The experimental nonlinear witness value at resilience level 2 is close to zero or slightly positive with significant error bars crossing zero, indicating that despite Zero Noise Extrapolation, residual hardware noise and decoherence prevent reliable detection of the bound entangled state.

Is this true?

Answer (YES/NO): NO